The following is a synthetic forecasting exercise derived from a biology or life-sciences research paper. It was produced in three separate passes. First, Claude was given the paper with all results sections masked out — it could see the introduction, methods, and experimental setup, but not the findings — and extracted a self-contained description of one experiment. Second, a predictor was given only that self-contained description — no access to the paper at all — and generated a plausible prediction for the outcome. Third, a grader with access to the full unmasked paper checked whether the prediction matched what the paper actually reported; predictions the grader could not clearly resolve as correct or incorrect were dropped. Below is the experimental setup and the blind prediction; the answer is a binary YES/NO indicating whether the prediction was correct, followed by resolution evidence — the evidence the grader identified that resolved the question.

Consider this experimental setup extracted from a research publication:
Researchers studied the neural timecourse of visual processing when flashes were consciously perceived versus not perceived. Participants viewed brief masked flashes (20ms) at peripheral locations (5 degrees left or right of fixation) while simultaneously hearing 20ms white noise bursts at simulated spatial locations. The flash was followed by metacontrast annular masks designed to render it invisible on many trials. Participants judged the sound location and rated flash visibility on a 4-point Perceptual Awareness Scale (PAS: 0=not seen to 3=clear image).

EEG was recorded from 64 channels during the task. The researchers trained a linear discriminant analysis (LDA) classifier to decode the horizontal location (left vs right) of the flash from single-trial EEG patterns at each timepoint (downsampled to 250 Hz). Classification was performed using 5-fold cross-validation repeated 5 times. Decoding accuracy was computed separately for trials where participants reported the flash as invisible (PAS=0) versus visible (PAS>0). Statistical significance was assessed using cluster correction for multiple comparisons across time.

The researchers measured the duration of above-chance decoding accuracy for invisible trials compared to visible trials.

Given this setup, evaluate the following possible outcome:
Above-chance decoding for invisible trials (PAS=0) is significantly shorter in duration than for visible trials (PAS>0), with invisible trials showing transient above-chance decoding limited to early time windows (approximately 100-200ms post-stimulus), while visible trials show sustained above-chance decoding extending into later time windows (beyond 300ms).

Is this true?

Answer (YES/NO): YES